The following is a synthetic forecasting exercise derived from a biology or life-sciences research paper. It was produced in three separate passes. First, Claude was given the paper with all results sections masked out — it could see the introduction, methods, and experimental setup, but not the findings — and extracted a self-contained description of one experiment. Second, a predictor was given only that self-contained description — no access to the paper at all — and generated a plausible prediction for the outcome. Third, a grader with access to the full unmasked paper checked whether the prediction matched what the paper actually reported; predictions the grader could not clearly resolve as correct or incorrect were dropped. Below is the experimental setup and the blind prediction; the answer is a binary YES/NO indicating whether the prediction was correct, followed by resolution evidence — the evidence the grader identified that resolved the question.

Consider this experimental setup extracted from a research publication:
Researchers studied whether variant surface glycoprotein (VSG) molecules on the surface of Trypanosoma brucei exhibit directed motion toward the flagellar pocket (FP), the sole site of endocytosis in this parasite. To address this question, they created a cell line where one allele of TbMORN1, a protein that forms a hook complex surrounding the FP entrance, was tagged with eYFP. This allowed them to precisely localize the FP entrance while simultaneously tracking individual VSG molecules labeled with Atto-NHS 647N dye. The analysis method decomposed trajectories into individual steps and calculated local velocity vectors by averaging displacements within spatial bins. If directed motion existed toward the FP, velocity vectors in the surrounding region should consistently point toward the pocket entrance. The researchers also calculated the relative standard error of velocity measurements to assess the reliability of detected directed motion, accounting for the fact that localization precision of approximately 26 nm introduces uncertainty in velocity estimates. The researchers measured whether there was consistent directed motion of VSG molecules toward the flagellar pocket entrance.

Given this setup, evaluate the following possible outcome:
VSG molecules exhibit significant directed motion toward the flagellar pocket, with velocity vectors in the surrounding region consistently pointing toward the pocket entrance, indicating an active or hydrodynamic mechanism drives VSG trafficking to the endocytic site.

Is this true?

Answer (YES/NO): NO